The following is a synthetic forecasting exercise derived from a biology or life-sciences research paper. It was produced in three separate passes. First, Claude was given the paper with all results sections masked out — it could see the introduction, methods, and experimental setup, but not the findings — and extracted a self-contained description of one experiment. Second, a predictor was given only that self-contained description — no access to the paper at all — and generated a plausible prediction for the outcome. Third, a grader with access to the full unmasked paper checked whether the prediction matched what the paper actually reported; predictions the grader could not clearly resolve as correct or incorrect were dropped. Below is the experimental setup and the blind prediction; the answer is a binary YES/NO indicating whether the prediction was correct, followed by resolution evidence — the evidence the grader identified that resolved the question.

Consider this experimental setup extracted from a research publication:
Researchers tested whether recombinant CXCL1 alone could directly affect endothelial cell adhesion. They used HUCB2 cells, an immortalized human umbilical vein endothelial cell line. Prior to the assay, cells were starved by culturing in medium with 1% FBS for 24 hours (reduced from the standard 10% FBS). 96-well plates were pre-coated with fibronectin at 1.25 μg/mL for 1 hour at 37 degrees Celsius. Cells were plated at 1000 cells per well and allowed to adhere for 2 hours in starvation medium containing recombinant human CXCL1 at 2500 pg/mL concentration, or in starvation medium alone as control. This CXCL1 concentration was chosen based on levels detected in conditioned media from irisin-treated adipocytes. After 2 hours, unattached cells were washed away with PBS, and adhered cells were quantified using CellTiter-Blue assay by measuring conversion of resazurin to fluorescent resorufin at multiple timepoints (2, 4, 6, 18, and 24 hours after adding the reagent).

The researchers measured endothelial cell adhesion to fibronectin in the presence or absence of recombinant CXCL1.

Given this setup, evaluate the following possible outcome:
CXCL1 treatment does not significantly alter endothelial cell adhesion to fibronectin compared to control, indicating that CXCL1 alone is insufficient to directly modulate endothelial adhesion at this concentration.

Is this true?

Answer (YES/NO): NO